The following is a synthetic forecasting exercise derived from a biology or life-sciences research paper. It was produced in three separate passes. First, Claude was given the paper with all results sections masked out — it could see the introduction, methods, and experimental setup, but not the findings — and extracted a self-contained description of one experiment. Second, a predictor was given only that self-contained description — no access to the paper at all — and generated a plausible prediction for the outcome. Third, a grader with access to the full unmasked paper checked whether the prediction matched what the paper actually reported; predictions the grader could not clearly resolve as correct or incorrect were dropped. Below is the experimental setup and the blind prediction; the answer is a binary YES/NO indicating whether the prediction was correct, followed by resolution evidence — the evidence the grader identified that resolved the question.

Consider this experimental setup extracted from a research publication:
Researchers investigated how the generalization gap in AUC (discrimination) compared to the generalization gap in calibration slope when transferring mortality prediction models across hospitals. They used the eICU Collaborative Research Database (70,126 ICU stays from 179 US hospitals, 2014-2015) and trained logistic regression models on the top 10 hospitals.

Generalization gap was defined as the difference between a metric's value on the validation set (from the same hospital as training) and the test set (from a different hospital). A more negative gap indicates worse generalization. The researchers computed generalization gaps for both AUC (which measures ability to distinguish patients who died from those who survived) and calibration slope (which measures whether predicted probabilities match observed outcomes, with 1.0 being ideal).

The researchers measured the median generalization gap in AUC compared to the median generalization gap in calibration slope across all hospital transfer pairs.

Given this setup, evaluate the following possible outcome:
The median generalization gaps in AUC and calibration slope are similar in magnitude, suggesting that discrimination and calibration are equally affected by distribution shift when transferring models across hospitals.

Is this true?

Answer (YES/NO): NO